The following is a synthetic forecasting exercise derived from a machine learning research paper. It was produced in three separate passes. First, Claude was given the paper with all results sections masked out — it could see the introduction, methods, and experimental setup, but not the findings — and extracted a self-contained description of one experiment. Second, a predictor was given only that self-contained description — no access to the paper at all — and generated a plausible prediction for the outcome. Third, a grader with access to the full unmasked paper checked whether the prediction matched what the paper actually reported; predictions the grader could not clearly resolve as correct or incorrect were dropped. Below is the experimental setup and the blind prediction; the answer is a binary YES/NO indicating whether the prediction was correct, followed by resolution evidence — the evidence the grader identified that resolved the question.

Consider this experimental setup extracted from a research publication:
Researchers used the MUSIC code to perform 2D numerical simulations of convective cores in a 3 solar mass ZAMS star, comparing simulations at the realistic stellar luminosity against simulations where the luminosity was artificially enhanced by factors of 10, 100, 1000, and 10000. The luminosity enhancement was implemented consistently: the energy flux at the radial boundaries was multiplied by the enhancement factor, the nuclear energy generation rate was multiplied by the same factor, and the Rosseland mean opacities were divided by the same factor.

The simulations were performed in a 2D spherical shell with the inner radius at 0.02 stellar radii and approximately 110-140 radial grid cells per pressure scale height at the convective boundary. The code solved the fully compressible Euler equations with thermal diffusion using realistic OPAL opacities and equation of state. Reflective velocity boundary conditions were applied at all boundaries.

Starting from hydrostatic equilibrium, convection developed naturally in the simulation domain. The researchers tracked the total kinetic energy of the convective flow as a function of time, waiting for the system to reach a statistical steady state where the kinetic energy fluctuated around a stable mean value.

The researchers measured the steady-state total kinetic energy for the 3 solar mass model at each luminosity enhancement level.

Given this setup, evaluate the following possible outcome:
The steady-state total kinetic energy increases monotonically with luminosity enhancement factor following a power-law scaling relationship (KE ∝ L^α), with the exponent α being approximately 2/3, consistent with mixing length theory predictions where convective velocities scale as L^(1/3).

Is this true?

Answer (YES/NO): YES